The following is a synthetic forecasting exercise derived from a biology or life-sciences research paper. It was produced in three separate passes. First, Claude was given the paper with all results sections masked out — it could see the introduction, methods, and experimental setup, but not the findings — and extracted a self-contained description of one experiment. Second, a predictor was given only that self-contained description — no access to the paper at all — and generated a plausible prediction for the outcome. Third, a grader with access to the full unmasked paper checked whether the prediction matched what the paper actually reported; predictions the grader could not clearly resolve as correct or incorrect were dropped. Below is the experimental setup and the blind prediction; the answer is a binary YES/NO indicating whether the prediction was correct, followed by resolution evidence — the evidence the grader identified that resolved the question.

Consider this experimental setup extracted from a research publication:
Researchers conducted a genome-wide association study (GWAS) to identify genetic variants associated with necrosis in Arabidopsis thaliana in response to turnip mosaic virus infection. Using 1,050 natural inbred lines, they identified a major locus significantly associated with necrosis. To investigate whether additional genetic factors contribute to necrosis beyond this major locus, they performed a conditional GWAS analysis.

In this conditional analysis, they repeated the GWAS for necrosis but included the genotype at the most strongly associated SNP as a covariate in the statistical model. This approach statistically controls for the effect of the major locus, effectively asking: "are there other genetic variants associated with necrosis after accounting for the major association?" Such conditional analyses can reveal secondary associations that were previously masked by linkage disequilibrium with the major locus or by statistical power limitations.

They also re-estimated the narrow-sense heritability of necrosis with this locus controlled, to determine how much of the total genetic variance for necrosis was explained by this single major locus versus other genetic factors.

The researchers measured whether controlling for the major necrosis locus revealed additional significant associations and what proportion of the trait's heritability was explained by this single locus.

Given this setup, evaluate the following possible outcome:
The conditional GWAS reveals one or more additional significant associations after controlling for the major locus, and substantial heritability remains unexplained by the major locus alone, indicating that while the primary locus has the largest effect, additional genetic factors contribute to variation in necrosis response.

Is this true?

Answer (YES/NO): YES